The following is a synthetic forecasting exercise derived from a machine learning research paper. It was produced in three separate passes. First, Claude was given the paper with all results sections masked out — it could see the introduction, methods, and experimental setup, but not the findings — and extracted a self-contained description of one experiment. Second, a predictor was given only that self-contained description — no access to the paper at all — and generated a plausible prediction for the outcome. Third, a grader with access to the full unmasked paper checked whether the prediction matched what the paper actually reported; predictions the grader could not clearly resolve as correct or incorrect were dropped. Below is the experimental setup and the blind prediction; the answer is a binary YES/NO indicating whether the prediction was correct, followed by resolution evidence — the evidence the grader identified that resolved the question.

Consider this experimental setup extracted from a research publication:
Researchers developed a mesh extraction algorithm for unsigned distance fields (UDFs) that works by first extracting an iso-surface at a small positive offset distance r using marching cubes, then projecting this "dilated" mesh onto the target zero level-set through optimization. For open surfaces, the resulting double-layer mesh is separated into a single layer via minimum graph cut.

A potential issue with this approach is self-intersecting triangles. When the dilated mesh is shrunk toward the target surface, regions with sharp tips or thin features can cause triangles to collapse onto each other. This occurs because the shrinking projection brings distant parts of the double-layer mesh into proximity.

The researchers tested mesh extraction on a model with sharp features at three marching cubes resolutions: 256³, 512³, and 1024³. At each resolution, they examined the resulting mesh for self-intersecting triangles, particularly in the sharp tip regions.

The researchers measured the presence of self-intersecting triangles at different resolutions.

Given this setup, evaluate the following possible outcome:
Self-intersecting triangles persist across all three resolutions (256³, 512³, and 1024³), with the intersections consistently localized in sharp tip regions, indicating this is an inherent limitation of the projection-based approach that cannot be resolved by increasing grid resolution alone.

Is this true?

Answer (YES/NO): NO